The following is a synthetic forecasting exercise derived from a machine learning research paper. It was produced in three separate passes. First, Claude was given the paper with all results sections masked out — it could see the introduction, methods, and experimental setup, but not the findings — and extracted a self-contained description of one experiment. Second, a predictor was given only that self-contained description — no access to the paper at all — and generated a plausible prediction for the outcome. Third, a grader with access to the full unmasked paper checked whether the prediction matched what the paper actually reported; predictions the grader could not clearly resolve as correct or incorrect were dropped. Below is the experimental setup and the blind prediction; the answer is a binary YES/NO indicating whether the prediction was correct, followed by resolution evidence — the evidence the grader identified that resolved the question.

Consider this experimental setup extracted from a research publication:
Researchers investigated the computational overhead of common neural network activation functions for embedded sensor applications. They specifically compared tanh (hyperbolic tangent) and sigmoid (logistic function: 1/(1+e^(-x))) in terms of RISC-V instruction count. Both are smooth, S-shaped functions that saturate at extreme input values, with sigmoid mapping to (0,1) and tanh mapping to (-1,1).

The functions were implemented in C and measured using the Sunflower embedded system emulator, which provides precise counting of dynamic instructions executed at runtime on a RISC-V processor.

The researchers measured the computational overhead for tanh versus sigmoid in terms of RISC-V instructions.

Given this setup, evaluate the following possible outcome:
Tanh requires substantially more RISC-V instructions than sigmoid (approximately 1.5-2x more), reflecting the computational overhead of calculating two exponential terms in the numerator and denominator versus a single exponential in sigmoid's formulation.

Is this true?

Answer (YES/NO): NO